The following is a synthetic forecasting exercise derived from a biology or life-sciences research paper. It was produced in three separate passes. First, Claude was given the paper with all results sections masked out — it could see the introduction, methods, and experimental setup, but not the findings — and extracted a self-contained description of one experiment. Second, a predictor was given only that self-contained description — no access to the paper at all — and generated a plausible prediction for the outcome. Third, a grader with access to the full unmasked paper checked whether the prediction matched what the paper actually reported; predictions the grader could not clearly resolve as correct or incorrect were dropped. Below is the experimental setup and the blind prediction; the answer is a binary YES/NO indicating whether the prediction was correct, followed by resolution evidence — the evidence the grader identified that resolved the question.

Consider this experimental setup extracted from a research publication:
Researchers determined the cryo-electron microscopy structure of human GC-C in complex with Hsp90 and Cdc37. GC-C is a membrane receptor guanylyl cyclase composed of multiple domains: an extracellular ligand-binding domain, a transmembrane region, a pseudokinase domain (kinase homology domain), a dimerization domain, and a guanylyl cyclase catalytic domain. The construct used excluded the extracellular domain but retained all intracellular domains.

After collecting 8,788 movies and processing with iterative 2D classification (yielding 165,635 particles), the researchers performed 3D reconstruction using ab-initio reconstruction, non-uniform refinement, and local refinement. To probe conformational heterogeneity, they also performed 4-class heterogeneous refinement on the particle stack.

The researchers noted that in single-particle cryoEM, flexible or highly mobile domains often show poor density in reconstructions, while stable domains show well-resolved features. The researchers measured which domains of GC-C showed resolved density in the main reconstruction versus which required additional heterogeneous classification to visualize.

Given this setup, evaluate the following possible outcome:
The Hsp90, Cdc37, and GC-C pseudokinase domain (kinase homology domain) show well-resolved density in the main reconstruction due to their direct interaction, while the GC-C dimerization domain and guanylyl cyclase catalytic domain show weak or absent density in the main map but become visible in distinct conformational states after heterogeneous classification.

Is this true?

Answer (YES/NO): NO